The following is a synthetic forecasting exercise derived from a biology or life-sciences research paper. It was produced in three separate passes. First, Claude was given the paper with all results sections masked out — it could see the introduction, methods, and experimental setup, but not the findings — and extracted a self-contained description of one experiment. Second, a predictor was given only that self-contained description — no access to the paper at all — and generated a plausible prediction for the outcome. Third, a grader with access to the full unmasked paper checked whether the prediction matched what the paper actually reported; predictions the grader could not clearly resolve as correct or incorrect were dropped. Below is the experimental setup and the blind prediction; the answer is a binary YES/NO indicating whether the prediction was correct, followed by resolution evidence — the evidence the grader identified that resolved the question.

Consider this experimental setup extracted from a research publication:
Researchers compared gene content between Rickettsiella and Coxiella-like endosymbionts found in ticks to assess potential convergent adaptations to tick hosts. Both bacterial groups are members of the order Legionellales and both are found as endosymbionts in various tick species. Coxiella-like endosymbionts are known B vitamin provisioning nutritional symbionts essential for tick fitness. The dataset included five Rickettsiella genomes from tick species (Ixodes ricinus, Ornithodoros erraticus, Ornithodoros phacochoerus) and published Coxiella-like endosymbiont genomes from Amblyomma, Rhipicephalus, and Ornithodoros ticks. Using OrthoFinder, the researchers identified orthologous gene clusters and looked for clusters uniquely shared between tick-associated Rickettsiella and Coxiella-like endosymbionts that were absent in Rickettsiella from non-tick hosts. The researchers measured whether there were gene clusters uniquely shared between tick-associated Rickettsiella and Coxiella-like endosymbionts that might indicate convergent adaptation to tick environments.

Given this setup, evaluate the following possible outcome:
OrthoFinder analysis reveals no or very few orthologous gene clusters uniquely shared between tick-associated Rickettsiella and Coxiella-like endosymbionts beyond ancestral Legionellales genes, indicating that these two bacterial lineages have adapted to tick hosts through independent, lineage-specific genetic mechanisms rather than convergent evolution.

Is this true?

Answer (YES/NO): YES